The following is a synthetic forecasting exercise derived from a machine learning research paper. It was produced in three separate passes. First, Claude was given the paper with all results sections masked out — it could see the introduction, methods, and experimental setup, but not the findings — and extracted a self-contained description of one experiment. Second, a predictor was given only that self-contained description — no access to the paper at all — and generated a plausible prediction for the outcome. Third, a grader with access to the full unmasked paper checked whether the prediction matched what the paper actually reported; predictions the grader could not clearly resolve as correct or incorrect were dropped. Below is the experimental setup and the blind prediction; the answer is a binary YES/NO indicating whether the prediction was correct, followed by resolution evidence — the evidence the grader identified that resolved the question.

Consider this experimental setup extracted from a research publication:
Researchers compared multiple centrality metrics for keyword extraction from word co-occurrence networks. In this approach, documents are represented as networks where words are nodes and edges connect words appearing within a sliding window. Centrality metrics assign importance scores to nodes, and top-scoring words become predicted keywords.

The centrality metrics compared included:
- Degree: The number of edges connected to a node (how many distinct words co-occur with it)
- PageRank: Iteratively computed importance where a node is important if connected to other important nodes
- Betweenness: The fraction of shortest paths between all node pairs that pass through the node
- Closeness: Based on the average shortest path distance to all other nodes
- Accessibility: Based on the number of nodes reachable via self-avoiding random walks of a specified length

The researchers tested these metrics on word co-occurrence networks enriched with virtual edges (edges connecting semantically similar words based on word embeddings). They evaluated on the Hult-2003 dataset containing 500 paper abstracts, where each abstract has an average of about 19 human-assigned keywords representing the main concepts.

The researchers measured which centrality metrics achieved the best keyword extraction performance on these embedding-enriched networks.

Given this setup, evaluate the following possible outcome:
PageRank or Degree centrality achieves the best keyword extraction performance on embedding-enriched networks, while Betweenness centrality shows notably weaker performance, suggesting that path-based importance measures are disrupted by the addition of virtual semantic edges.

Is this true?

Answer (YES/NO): NO